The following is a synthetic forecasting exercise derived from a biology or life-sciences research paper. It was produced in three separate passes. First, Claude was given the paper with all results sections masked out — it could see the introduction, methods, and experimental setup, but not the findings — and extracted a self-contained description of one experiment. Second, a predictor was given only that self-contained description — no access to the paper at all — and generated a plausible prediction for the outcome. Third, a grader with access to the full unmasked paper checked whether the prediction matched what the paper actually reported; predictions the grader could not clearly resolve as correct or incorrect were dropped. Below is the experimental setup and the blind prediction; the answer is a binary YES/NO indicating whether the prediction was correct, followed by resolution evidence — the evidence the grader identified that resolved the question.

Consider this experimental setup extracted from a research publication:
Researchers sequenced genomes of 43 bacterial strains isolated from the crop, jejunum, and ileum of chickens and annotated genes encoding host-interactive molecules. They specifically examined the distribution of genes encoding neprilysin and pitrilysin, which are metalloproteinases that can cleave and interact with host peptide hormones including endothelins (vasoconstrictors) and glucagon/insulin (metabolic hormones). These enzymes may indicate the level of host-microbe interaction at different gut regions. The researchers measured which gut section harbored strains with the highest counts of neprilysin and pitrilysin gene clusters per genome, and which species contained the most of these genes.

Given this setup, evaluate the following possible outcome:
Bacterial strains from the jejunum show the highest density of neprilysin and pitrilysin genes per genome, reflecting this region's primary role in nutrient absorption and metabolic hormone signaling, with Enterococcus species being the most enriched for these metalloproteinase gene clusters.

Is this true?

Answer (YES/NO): NO